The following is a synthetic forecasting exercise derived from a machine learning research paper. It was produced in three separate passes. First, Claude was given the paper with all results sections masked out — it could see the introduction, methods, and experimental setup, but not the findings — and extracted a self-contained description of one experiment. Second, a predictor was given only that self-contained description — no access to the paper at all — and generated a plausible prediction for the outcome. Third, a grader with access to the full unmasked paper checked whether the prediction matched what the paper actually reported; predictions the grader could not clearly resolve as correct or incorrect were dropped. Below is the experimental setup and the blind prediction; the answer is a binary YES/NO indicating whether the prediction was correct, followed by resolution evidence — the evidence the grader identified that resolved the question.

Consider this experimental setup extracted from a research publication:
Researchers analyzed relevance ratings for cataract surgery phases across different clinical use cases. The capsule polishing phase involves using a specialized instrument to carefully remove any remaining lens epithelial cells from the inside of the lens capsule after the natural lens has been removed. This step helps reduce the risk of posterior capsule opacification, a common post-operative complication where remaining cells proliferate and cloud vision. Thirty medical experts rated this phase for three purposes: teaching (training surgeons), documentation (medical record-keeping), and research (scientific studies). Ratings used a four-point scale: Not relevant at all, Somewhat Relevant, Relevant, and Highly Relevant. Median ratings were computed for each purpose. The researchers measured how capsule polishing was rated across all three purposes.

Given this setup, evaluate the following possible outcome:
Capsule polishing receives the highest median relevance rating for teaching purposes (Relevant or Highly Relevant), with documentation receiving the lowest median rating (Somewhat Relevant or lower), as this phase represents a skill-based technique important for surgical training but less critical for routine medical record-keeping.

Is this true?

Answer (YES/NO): NO